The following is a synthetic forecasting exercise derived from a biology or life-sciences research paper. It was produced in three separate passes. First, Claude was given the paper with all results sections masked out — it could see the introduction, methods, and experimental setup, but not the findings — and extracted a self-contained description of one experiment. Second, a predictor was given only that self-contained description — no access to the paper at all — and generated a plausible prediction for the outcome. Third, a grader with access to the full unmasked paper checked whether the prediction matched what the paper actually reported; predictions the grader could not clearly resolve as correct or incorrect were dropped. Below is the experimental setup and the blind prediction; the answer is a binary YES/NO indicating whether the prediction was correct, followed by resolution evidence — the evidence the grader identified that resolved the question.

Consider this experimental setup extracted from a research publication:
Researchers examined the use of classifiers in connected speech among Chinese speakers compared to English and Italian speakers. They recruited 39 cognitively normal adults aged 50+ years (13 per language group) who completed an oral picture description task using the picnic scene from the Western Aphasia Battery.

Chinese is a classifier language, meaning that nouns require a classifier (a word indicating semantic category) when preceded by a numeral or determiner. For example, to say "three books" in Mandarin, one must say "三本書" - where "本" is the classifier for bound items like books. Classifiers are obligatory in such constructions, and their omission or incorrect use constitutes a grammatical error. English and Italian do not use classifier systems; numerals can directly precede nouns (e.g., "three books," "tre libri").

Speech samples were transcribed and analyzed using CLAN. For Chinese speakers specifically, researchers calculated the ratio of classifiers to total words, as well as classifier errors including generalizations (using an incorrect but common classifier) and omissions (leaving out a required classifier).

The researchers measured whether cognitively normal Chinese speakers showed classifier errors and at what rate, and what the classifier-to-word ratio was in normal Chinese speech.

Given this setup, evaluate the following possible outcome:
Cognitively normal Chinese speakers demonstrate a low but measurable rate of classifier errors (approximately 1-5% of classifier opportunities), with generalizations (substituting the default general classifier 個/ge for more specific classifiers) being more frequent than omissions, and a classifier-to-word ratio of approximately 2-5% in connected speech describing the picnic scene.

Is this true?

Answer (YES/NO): NO